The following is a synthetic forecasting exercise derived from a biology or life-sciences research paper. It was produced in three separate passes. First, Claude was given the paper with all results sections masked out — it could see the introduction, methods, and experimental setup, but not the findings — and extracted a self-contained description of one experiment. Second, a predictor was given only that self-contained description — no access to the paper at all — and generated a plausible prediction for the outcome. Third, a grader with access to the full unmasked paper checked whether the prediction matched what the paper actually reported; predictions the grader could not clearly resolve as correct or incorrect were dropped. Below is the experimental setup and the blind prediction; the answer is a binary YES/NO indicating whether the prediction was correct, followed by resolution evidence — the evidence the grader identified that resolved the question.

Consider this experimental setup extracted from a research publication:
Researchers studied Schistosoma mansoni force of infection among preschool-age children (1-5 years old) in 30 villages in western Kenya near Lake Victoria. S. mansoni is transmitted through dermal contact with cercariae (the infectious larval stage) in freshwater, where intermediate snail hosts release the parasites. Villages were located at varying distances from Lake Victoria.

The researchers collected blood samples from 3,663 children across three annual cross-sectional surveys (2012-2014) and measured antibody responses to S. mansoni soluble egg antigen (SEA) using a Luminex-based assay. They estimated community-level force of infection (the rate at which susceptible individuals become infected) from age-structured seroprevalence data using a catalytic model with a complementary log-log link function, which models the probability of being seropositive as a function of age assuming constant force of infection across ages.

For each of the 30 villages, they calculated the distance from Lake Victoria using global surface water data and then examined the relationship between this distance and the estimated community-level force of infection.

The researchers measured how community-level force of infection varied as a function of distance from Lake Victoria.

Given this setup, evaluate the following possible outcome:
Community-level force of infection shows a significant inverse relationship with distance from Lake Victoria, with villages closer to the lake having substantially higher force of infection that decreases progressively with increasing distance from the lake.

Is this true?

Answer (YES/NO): YES